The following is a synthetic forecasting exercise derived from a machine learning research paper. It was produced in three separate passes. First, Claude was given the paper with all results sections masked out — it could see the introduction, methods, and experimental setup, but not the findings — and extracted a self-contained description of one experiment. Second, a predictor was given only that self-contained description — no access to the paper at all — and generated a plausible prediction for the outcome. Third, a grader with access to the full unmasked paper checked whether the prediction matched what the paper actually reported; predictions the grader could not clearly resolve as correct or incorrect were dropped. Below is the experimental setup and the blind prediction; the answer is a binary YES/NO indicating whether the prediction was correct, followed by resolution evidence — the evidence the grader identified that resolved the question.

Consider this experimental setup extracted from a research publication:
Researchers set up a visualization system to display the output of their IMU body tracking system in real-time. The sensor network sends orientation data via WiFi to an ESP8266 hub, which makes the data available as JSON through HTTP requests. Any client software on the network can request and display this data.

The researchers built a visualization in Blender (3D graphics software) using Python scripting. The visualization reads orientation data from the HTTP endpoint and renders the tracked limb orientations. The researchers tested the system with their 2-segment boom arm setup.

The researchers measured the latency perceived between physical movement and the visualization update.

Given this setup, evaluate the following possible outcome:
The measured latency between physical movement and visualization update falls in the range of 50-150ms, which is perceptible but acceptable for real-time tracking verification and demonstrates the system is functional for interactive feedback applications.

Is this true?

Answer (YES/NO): NO